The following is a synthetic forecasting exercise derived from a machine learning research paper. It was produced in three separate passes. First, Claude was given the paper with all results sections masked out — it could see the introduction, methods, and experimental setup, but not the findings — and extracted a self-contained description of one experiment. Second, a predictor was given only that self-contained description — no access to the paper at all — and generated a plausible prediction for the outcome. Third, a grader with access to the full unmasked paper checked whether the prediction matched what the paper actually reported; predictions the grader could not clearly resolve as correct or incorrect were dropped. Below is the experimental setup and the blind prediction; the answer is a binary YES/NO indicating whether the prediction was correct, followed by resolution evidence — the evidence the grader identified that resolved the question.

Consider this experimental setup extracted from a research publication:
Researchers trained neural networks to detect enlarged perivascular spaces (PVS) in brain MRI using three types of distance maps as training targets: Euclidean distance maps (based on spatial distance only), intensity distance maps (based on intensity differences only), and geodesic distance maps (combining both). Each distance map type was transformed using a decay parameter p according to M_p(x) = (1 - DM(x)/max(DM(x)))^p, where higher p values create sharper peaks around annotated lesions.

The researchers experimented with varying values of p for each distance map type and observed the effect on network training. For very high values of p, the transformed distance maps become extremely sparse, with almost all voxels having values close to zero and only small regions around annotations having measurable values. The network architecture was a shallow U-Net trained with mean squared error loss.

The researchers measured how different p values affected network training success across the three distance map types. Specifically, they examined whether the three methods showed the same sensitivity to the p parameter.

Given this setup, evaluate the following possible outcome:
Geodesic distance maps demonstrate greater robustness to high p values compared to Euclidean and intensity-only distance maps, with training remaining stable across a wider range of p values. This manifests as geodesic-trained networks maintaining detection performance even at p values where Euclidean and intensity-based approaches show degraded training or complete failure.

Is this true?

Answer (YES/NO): NO